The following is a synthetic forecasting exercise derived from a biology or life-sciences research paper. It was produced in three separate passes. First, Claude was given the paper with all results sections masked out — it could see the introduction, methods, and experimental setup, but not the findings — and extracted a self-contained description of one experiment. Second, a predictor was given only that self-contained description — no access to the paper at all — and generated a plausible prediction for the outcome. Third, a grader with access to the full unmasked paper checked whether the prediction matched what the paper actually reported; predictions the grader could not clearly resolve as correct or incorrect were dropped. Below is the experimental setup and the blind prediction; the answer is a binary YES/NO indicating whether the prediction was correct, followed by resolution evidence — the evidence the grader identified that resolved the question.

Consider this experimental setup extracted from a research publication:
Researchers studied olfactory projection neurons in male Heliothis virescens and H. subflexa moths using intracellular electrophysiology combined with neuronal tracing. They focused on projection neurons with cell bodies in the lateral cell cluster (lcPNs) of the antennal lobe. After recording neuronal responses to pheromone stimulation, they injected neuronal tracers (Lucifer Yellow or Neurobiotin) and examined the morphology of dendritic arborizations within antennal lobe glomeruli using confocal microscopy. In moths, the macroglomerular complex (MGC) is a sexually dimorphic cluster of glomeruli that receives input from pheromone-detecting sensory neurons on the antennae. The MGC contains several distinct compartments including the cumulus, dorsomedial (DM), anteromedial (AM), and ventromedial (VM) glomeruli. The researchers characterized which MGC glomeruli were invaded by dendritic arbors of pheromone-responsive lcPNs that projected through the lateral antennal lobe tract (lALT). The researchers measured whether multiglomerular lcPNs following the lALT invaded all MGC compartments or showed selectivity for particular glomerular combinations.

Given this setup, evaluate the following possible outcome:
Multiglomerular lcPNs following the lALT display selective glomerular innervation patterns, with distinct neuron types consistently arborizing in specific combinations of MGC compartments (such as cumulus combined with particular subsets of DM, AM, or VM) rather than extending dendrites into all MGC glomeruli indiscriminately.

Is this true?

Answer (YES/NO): YES